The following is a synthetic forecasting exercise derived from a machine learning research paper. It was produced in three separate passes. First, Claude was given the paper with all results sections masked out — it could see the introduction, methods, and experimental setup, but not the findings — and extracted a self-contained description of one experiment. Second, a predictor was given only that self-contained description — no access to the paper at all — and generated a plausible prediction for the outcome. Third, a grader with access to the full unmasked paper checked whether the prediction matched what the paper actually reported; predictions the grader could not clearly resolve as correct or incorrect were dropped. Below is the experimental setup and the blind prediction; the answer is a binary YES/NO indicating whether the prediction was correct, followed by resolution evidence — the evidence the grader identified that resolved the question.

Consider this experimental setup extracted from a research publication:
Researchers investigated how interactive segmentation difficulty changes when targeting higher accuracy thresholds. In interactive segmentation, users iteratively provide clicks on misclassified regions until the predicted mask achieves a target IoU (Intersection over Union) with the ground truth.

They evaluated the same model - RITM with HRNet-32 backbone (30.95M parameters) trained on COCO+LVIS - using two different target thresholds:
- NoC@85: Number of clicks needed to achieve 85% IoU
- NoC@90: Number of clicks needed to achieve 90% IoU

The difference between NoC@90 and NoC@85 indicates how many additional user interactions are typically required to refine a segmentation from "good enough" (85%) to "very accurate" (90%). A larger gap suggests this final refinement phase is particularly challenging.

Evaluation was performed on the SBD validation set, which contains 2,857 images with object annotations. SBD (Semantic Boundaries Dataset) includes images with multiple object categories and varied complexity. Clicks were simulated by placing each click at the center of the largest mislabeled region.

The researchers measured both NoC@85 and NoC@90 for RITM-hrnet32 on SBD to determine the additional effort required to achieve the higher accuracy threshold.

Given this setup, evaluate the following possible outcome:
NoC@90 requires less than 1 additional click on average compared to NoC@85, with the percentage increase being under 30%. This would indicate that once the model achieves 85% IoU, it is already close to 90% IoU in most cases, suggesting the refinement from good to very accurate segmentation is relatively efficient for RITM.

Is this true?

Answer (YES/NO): NO